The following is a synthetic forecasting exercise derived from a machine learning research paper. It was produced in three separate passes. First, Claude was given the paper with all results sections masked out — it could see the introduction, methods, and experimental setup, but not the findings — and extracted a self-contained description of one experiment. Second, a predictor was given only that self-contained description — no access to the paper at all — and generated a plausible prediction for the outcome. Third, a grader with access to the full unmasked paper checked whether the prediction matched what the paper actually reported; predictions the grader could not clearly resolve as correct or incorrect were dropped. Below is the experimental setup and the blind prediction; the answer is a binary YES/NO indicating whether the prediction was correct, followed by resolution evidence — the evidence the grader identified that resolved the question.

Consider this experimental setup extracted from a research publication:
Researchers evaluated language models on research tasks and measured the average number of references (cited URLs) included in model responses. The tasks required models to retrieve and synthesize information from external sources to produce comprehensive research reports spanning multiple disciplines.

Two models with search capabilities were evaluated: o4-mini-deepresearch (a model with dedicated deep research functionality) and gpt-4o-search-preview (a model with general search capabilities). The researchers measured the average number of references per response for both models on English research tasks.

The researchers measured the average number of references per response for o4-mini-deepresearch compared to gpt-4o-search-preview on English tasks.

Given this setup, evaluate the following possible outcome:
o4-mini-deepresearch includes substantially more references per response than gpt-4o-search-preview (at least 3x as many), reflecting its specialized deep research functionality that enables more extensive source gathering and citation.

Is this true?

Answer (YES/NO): YES